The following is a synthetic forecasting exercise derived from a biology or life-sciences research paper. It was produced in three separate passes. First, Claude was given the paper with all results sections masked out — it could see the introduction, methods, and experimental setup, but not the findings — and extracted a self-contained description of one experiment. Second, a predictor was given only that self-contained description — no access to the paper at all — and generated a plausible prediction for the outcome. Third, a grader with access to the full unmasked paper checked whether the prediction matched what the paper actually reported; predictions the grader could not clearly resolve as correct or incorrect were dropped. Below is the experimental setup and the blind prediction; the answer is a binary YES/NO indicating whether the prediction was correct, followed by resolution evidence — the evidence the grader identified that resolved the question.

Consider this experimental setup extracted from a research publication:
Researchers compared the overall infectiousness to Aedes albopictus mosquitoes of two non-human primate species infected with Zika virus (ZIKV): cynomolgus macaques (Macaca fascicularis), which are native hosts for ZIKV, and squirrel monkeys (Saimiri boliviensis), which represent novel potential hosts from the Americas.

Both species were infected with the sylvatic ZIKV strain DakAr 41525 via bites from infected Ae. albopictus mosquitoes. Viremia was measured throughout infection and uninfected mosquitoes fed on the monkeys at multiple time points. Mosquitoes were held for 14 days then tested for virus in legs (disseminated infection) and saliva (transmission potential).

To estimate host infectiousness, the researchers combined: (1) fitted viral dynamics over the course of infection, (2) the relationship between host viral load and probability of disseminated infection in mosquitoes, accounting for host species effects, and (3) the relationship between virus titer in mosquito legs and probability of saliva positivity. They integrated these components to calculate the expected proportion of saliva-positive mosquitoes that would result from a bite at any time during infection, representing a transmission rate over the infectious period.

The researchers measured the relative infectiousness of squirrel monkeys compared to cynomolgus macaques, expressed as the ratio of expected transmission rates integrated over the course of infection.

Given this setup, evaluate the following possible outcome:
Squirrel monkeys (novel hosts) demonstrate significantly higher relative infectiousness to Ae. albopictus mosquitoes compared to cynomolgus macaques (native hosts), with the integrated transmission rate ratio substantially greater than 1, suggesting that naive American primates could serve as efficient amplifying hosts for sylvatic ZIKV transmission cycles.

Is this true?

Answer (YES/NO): YES